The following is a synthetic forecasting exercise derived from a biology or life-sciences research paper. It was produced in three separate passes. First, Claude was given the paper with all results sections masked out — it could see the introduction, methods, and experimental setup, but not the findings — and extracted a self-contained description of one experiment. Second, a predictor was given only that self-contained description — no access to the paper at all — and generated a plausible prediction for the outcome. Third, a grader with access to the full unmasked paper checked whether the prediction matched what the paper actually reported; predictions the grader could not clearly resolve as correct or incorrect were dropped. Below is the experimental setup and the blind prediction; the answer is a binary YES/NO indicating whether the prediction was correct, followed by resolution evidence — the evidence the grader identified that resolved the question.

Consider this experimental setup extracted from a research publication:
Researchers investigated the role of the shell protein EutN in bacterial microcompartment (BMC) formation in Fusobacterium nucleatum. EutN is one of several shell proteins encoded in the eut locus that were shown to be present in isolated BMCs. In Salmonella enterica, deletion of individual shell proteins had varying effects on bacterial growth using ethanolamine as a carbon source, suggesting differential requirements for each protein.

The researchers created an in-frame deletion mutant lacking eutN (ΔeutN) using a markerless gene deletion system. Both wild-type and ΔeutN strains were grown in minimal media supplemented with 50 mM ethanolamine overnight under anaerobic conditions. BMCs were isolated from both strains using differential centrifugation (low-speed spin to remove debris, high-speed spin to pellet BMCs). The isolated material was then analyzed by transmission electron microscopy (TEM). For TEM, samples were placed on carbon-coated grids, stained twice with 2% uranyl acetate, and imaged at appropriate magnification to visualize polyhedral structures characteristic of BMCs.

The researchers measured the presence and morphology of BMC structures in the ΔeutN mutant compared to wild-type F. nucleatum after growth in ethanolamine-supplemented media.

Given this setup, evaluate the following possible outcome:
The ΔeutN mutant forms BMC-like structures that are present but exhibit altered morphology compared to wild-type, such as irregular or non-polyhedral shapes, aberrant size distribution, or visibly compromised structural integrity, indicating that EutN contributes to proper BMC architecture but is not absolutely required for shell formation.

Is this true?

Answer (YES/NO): YES